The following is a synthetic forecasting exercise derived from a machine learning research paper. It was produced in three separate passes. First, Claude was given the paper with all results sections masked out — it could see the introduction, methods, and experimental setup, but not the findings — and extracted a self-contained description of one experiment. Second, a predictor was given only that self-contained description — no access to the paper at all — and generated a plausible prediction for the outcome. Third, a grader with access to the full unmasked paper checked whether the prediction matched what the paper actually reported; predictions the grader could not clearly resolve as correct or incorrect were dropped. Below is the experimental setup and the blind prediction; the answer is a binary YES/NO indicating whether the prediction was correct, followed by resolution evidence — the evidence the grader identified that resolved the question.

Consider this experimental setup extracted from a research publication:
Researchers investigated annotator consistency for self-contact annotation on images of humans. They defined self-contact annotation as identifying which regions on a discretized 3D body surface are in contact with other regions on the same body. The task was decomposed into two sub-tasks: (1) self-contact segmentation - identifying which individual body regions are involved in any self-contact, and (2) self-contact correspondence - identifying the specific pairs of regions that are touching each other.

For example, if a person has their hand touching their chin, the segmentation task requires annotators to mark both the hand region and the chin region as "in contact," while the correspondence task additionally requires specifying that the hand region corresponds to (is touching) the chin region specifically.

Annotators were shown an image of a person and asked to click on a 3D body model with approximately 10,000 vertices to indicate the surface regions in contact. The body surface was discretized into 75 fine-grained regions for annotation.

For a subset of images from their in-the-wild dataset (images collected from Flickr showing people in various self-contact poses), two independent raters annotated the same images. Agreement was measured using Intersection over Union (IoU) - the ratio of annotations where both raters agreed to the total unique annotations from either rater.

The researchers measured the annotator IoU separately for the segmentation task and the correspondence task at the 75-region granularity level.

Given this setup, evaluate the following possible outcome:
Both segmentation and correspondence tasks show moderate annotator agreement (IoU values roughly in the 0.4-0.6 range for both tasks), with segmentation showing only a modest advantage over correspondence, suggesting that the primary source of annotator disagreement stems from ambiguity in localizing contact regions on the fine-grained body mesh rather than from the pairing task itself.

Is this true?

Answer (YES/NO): YES